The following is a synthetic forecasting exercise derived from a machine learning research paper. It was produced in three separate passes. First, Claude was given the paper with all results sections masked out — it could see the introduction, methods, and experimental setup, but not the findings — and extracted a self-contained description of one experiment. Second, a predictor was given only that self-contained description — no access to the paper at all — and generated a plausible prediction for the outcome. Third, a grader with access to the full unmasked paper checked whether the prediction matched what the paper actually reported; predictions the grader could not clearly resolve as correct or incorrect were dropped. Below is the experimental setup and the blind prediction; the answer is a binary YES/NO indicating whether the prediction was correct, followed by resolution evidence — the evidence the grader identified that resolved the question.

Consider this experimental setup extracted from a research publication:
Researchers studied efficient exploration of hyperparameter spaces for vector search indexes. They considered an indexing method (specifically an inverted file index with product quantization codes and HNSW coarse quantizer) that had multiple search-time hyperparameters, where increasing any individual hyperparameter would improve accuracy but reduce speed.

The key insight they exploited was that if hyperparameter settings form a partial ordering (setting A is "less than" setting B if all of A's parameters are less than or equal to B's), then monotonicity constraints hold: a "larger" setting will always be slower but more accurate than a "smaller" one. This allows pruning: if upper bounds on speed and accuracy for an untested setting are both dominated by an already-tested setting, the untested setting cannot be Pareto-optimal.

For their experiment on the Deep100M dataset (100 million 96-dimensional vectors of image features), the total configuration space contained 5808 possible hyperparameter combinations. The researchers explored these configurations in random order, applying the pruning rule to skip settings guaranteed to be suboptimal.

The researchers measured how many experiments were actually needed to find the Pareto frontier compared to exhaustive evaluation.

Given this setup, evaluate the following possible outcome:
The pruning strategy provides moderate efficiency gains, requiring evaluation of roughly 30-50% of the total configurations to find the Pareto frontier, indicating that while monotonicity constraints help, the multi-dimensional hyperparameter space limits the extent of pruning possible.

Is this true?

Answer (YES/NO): NO